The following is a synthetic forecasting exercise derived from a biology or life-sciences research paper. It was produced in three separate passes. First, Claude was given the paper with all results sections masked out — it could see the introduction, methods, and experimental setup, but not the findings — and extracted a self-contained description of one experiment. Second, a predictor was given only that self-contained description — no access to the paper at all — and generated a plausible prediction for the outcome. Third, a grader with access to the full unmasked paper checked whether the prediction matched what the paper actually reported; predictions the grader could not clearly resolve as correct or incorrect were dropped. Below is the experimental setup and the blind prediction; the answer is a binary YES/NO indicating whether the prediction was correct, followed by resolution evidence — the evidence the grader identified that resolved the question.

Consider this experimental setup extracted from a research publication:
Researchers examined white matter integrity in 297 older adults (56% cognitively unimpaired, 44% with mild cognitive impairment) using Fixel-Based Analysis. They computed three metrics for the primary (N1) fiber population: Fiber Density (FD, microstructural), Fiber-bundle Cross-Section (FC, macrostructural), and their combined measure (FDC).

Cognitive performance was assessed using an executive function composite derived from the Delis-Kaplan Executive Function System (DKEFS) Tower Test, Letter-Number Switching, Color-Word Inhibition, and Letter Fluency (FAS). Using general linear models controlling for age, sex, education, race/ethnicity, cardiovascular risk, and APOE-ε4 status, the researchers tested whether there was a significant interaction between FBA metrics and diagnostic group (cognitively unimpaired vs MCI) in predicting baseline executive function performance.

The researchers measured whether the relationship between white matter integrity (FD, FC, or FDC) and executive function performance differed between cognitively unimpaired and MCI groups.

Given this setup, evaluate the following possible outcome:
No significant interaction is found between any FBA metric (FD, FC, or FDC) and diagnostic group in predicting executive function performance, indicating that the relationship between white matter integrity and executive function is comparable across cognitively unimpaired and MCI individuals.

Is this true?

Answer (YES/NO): YES